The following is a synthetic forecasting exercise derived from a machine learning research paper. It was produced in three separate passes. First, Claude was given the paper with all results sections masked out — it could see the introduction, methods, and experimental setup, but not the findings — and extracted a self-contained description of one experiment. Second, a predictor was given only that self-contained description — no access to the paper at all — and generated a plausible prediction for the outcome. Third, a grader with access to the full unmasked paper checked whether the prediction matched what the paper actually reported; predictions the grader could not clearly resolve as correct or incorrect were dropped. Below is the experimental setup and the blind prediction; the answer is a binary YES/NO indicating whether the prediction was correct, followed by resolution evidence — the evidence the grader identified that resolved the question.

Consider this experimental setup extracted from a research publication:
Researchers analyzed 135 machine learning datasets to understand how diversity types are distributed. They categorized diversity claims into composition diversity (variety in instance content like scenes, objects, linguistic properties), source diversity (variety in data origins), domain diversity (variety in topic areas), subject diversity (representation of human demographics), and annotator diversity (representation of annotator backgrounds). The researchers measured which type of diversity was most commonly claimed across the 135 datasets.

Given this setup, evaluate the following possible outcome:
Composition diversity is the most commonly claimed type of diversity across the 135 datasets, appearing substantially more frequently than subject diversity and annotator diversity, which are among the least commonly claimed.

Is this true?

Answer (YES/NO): YES